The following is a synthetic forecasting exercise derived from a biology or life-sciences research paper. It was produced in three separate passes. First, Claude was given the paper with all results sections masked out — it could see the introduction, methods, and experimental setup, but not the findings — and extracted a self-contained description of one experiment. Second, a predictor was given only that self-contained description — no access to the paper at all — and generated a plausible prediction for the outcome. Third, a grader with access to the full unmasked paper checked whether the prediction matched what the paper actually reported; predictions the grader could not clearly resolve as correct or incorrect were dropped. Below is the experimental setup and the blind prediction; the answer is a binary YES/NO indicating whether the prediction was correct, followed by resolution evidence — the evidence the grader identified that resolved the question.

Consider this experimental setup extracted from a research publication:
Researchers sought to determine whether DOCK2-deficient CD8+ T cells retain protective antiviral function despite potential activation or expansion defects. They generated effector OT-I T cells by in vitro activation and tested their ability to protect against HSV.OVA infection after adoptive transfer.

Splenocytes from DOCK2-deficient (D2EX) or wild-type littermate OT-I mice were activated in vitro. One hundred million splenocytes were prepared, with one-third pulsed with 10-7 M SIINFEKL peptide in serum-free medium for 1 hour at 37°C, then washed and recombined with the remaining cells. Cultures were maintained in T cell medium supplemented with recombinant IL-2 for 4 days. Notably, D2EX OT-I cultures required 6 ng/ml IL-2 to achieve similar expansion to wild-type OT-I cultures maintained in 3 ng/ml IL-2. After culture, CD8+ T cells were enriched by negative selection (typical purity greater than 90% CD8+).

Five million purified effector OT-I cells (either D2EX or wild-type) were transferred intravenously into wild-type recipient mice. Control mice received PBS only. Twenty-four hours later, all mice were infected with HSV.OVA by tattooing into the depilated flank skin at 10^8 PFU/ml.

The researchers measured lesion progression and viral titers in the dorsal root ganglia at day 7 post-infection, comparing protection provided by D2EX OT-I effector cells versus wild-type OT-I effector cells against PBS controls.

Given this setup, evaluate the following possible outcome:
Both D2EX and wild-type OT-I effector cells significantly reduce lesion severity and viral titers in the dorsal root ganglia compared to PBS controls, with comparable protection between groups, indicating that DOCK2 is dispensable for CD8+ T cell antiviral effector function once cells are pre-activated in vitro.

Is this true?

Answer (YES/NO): NO